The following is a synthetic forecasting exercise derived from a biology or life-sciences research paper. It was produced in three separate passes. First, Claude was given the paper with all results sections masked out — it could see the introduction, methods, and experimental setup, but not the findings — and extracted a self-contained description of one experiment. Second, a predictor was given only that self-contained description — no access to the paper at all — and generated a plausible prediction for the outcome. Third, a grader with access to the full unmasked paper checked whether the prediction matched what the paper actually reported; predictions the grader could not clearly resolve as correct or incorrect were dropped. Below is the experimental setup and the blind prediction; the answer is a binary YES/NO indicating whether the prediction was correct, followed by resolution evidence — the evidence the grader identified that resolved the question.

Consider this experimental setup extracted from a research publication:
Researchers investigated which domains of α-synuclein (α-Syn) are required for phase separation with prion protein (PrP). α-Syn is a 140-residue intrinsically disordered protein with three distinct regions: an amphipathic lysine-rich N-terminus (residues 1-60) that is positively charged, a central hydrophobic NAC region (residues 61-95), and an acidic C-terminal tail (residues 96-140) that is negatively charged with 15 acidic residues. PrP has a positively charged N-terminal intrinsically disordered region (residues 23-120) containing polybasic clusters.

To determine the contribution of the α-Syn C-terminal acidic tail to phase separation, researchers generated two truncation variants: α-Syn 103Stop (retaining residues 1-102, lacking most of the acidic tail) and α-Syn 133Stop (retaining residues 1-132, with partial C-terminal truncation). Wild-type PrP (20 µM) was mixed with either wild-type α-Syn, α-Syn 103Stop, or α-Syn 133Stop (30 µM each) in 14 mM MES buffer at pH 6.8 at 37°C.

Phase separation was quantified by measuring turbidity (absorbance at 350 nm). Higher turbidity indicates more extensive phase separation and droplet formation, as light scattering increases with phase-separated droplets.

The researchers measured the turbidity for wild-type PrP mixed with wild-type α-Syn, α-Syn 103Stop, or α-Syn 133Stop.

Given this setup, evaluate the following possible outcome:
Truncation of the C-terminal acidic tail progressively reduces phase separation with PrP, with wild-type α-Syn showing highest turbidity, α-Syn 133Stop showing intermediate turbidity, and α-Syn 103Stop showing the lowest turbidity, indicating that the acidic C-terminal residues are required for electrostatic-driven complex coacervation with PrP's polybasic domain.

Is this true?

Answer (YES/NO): YES